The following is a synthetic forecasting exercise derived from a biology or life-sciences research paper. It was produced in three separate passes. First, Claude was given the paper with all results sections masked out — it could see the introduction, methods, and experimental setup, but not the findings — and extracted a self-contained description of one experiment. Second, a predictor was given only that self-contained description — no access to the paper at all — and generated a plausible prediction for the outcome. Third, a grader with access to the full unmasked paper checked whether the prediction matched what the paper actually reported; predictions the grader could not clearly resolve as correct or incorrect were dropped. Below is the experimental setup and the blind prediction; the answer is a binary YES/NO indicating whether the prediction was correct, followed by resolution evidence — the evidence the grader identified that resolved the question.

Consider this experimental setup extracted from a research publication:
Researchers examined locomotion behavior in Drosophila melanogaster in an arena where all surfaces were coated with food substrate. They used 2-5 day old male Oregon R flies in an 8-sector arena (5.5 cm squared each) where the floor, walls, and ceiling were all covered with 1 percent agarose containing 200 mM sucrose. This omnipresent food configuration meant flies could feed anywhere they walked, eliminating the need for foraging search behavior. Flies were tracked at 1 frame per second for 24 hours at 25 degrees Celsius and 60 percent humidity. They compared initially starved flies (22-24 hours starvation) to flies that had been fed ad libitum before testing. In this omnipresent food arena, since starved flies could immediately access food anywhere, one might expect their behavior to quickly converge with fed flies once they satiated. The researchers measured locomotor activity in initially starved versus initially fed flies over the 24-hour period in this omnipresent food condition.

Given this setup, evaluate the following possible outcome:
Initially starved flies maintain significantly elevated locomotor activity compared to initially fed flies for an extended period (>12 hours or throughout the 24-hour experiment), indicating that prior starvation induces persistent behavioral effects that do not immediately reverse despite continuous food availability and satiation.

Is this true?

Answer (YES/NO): NO